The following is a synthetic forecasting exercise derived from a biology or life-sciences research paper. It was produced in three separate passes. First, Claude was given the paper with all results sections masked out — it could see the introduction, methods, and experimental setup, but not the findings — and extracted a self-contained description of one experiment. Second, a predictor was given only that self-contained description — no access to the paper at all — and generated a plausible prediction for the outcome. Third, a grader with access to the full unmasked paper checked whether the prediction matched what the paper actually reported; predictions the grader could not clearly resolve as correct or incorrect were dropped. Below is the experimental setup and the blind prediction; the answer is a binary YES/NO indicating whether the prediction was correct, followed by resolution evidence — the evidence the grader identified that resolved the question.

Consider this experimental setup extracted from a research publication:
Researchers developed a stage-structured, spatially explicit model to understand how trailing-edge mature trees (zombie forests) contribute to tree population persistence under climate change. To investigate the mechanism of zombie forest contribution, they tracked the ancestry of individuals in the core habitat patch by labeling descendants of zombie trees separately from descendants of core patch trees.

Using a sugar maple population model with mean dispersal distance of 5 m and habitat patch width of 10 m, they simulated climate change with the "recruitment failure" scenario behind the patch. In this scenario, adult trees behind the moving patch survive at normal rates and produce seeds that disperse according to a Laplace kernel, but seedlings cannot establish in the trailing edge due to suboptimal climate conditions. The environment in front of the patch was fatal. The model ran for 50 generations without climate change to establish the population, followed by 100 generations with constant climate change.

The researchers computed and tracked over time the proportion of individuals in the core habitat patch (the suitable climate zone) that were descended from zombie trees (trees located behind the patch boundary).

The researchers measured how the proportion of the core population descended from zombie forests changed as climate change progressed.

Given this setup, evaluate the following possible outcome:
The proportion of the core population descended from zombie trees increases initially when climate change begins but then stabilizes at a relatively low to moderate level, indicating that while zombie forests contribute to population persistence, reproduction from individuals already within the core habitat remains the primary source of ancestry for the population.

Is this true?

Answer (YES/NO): NO